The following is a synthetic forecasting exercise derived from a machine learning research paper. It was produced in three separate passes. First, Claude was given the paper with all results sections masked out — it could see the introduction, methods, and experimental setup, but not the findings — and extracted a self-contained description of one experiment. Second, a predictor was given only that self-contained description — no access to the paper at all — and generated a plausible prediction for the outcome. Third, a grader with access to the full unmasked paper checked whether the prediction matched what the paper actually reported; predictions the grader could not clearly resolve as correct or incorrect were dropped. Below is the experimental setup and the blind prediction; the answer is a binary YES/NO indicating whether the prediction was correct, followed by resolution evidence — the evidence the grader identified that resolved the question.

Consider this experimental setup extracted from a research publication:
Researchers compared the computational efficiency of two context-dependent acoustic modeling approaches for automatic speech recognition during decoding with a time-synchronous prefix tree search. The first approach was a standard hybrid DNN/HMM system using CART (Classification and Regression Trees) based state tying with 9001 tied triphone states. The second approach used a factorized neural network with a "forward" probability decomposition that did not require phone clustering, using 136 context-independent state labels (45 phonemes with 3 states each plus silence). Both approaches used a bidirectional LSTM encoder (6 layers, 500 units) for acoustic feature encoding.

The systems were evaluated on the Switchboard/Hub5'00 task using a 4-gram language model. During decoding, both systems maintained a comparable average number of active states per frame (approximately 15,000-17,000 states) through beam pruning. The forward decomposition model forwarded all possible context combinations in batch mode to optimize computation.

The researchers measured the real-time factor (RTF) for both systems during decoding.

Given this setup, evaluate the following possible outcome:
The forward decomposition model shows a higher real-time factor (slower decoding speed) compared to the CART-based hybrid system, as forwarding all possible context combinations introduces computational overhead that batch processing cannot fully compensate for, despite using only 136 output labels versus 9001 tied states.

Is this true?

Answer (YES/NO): YES